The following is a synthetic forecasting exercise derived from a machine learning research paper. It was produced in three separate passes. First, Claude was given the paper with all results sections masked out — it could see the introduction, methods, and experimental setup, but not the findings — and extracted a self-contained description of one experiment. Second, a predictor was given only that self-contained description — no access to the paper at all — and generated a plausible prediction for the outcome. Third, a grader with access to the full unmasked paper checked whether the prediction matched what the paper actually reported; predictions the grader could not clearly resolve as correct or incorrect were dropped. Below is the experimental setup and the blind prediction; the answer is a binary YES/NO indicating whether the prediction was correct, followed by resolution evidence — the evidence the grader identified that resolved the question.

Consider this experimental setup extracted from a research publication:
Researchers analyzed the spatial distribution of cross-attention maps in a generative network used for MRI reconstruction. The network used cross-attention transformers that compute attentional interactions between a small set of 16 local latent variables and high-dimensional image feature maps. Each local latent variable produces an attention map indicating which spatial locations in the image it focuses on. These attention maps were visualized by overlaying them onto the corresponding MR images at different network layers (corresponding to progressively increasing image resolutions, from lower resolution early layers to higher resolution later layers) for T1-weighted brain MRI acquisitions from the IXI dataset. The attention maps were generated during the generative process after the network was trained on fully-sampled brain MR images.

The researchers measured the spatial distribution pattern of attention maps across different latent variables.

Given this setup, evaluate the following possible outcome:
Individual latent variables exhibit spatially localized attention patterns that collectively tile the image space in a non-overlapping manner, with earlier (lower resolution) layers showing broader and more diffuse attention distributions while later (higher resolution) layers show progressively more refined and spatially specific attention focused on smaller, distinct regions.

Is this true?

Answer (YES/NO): NO